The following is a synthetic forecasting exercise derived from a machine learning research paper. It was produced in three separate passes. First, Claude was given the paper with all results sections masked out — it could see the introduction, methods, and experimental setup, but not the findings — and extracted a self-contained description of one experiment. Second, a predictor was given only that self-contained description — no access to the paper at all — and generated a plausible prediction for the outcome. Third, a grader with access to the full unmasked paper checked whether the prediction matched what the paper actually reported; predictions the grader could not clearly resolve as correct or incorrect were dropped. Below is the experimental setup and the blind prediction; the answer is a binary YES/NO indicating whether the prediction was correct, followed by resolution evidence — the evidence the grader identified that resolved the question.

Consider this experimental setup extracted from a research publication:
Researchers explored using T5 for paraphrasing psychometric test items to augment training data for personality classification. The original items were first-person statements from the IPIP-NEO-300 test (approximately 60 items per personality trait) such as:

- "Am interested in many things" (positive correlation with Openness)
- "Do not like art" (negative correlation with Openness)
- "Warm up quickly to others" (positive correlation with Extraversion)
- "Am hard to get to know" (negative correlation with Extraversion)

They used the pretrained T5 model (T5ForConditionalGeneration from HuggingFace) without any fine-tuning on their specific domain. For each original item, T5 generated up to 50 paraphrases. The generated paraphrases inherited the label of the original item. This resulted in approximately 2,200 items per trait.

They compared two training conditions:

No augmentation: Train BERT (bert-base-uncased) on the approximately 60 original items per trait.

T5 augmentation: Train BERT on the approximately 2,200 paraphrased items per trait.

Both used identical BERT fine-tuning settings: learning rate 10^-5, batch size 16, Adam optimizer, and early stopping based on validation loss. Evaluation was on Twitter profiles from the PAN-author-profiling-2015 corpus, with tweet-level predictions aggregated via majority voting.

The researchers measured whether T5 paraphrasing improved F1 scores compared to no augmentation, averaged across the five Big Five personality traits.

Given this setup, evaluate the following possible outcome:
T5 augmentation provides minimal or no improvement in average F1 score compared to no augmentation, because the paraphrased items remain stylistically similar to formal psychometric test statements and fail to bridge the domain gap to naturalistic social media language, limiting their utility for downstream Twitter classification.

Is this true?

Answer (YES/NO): NO